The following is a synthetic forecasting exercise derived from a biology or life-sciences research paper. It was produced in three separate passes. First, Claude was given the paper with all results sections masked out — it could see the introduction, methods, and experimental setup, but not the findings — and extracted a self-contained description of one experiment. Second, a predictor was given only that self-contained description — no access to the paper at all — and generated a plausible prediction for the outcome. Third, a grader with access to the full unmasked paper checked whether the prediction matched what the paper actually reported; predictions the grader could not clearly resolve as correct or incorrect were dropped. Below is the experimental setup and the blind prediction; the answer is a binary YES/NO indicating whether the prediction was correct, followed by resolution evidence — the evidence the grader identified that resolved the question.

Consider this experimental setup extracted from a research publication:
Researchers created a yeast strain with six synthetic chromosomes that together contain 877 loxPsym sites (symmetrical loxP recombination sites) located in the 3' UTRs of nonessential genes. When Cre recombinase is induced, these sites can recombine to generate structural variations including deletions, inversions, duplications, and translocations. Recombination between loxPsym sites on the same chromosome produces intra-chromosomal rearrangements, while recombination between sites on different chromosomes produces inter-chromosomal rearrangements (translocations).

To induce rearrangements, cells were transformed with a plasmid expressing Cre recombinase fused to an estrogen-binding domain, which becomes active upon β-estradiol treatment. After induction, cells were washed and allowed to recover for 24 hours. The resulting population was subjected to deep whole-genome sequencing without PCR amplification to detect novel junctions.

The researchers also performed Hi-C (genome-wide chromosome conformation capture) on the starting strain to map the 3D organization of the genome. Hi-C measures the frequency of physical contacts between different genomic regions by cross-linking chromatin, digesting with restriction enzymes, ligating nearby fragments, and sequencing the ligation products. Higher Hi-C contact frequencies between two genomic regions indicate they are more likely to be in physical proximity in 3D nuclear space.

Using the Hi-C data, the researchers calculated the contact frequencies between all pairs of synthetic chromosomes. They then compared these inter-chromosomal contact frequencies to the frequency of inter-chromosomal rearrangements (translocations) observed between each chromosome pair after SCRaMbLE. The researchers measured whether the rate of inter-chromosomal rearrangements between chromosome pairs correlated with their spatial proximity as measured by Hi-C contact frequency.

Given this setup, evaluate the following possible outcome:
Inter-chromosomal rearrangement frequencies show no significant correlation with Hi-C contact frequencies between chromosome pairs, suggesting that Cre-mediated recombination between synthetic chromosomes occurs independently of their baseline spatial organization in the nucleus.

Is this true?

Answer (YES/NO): NO